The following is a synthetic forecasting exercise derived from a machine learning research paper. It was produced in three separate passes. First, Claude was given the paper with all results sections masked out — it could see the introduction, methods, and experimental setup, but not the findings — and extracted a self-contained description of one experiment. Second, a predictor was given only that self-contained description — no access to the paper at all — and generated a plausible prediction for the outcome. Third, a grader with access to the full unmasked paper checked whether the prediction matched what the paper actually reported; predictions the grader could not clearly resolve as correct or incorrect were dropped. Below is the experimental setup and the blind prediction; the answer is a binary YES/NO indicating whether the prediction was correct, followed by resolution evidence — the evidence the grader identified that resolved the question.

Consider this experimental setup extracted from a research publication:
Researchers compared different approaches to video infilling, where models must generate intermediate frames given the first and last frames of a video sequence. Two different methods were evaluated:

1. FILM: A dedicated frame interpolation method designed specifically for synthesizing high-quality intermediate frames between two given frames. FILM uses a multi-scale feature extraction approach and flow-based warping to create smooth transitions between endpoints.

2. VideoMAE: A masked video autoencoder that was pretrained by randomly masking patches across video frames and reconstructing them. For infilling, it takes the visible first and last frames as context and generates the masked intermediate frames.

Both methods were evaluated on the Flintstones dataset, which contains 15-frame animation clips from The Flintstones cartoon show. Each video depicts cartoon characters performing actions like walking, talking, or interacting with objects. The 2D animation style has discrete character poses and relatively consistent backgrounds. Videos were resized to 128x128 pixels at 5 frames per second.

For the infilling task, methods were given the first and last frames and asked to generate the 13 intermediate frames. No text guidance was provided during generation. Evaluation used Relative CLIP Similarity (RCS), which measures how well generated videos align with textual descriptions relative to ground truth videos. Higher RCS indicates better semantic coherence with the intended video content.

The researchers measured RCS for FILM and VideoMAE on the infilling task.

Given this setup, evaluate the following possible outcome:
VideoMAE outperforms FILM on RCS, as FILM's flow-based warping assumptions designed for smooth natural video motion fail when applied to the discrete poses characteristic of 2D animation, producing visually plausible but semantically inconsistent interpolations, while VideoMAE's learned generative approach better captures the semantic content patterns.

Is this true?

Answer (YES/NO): YES